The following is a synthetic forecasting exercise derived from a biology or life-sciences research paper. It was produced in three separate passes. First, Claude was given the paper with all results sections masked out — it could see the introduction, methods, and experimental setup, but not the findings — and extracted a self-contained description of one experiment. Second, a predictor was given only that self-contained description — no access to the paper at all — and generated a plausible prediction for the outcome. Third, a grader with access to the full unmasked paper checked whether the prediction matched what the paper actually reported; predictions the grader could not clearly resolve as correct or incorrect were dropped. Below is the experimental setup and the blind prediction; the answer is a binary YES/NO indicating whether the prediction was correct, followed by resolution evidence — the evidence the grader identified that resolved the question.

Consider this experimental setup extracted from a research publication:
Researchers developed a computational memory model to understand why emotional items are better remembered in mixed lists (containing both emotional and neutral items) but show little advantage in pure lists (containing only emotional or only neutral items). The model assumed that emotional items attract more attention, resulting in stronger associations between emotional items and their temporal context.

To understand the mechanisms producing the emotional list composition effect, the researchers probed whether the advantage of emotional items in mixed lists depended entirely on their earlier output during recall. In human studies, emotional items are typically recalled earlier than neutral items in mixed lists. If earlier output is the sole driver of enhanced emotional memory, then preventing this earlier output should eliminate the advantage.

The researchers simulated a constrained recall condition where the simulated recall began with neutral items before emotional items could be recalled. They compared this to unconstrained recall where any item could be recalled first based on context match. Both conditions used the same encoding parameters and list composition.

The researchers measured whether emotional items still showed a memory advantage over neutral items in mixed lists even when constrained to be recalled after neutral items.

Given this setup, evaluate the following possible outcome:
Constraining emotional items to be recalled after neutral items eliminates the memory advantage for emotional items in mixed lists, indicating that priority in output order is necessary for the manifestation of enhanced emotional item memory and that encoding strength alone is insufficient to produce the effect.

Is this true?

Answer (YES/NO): NO